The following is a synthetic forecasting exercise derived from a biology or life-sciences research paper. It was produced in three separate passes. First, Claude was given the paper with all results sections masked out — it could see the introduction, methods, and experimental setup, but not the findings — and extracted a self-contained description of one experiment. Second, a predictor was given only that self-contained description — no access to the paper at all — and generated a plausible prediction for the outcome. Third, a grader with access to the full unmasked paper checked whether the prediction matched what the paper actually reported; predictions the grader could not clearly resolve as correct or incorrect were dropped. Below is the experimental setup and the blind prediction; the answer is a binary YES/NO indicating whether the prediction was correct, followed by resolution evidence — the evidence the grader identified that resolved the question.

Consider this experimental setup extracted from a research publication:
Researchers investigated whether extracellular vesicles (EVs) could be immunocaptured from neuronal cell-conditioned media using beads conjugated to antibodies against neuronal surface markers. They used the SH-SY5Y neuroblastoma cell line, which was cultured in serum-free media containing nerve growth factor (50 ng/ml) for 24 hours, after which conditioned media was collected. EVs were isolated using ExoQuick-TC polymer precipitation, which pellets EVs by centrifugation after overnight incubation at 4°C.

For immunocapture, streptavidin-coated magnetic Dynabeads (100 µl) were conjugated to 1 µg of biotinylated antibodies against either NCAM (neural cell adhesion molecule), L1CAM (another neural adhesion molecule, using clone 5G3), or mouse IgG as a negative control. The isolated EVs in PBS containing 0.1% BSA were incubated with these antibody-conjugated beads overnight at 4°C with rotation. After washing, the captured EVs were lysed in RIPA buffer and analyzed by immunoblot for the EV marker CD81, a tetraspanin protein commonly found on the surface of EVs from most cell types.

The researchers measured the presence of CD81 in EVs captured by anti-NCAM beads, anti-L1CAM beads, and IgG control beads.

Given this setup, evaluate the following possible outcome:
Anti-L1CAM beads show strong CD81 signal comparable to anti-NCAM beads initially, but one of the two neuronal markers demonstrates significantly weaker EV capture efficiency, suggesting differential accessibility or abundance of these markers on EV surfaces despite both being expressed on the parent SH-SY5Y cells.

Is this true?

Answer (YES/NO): NO